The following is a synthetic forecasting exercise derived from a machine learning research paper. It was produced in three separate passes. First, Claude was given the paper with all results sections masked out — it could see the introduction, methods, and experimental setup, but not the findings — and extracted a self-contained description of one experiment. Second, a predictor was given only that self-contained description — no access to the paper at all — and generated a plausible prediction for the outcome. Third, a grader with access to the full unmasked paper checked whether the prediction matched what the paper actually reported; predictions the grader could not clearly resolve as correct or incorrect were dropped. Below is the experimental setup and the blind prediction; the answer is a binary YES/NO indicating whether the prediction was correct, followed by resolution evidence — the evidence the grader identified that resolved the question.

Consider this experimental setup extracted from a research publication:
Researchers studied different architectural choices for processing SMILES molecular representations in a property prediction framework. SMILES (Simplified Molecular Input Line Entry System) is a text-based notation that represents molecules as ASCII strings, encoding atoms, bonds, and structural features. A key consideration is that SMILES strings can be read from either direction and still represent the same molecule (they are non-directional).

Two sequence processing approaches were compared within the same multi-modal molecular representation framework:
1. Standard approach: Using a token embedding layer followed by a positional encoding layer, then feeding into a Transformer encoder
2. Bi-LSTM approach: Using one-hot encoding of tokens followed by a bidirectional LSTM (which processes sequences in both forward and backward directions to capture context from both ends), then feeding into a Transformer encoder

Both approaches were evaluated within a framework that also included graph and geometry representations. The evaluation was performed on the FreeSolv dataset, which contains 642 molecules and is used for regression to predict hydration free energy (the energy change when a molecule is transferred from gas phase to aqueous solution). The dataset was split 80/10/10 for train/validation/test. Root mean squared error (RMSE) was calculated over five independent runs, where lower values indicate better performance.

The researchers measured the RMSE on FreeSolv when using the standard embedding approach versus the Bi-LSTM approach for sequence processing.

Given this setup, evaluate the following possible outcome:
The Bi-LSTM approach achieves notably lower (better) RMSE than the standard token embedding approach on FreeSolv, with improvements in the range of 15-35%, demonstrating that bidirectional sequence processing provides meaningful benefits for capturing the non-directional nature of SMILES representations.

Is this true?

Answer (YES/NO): NO